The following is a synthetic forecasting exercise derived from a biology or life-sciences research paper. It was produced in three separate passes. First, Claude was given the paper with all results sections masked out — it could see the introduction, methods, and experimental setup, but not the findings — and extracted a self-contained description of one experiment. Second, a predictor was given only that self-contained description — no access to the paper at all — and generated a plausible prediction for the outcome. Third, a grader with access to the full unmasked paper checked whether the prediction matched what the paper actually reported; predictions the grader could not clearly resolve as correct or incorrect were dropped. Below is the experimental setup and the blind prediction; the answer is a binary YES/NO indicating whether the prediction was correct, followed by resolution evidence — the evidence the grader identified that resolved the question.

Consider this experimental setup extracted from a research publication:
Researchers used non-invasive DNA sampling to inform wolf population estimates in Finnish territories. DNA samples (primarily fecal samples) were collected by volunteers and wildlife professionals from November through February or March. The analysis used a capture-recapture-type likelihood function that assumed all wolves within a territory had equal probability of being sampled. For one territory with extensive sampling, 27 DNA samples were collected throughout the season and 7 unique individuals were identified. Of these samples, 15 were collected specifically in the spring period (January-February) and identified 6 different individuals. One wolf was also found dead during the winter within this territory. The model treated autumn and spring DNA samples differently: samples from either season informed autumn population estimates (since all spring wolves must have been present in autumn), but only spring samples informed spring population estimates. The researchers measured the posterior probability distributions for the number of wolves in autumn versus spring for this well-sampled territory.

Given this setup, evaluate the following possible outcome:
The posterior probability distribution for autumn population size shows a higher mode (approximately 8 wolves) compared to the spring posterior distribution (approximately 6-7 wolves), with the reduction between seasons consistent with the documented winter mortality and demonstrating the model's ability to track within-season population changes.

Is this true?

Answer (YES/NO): NO